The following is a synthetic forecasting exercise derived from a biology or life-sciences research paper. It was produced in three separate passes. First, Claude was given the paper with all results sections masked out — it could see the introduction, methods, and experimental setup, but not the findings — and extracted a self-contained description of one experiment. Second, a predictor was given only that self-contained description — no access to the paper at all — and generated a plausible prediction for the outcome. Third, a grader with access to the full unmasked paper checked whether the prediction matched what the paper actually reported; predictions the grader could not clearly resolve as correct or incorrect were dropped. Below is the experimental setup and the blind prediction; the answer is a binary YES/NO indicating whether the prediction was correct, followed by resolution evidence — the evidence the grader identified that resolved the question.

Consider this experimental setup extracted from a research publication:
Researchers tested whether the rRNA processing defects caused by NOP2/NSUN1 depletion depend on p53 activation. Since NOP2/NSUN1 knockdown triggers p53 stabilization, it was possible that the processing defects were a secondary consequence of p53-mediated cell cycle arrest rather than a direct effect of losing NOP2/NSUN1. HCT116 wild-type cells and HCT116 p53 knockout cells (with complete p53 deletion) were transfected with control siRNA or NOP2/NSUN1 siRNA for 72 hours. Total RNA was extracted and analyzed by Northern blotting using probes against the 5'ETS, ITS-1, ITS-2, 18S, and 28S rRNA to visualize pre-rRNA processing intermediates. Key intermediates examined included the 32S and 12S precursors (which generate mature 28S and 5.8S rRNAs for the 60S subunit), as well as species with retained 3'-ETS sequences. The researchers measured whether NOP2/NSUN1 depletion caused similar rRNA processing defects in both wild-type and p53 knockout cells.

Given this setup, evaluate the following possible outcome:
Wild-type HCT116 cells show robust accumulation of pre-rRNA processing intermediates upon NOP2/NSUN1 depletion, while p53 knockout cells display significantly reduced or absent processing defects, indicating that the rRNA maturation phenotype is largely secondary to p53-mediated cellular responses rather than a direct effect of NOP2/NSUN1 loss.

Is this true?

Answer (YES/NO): NO